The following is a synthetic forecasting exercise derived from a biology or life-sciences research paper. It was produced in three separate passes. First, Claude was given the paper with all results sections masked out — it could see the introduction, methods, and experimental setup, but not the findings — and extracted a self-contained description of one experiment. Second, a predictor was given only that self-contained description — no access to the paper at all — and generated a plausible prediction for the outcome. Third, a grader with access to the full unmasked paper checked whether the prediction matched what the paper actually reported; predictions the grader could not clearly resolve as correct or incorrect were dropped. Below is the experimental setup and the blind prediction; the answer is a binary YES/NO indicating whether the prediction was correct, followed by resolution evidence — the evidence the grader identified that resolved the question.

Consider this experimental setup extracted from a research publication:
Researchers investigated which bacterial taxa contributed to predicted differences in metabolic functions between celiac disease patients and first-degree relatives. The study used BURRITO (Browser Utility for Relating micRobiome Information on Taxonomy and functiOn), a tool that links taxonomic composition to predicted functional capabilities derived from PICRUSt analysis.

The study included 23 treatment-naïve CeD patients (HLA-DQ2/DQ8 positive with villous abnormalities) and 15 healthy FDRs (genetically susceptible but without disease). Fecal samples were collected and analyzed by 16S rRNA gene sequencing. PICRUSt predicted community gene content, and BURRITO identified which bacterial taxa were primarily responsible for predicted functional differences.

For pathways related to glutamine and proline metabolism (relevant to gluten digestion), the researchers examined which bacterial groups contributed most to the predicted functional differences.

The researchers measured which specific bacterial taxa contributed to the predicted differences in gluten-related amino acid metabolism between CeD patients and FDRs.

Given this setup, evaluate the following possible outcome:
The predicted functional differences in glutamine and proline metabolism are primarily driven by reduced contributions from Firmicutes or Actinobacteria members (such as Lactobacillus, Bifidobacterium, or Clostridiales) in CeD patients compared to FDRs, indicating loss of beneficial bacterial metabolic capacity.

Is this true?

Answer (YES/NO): NO